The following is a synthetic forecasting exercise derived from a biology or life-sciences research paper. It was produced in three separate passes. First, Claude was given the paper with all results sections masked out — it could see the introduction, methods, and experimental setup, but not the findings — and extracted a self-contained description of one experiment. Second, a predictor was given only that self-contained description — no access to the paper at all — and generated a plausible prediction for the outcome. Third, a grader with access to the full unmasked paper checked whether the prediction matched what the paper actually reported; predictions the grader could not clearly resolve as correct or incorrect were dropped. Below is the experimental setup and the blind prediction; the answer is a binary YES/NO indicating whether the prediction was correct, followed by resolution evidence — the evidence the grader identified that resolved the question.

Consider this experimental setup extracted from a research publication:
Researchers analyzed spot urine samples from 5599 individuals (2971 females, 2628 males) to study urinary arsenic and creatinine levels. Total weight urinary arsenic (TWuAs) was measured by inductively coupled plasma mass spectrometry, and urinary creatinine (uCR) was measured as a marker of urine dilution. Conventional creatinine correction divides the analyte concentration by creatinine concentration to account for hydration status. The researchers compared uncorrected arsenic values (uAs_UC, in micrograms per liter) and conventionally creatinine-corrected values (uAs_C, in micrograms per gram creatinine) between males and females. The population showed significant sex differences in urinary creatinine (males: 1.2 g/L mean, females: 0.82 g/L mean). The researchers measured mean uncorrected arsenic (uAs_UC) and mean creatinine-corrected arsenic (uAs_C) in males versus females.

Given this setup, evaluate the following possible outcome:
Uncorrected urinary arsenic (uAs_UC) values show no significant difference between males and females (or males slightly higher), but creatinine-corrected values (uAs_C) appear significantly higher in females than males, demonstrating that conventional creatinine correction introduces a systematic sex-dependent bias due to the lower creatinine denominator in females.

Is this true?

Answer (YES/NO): NO